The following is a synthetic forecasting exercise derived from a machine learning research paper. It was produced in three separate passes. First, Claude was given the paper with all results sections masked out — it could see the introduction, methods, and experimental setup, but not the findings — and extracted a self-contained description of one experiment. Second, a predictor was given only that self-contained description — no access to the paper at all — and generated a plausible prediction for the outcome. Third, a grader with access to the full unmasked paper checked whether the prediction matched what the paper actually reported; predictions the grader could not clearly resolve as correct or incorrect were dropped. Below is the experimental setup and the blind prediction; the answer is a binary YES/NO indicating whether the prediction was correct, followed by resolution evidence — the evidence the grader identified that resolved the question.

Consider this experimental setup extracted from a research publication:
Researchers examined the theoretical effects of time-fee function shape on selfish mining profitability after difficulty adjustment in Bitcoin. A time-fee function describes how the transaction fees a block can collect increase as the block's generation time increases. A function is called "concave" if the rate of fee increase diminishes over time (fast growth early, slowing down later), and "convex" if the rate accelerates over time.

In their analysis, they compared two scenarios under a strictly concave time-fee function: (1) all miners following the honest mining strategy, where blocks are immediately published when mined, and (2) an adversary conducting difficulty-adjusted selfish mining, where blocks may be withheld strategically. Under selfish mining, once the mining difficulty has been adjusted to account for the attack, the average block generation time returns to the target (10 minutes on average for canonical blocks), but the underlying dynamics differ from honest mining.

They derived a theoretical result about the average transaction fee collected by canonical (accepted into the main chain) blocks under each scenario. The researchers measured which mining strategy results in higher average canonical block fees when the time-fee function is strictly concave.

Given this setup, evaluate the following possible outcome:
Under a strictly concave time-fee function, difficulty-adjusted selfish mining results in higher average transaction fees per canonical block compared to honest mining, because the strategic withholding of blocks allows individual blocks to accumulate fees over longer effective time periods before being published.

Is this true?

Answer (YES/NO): NO